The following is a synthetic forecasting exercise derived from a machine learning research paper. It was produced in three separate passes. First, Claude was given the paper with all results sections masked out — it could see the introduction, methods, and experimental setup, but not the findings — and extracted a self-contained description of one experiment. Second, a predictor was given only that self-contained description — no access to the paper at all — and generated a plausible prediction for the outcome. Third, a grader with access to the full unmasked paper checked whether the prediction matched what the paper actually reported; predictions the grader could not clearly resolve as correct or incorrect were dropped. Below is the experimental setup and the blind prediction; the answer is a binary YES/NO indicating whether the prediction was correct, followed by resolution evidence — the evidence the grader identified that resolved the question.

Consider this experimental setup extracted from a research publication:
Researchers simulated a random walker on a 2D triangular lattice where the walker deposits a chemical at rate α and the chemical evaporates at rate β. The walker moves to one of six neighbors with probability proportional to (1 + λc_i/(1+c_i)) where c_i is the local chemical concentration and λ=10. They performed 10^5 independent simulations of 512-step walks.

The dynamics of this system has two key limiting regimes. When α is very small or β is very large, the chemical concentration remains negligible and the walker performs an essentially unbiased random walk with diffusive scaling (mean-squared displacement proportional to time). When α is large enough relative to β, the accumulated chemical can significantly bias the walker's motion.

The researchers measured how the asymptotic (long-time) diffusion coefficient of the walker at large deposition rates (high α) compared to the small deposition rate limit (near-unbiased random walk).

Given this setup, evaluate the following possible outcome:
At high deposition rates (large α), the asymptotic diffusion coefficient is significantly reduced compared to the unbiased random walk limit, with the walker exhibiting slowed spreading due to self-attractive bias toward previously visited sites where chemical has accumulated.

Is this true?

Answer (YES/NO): YES